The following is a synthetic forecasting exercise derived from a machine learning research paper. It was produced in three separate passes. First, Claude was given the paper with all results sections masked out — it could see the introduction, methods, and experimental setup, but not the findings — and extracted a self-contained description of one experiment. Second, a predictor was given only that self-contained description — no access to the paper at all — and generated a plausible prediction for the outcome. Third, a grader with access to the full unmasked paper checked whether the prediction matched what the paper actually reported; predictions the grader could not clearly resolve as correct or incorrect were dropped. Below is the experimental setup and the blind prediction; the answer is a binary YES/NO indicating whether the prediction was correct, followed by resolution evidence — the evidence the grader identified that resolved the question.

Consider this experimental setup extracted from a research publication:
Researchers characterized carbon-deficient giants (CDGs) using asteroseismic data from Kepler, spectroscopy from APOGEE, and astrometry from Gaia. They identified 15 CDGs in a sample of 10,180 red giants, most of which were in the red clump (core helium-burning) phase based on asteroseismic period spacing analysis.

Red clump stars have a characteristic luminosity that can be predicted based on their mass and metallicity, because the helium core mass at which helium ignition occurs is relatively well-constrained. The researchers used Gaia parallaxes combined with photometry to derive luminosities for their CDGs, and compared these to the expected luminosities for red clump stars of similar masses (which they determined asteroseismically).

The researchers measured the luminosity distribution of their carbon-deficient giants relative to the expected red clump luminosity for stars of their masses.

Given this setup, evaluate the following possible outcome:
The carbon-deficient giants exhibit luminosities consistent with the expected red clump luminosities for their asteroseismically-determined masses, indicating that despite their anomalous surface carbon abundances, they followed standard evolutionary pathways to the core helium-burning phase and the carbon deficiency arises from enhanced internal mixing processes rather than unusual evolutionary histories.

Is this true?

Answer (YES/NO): NO